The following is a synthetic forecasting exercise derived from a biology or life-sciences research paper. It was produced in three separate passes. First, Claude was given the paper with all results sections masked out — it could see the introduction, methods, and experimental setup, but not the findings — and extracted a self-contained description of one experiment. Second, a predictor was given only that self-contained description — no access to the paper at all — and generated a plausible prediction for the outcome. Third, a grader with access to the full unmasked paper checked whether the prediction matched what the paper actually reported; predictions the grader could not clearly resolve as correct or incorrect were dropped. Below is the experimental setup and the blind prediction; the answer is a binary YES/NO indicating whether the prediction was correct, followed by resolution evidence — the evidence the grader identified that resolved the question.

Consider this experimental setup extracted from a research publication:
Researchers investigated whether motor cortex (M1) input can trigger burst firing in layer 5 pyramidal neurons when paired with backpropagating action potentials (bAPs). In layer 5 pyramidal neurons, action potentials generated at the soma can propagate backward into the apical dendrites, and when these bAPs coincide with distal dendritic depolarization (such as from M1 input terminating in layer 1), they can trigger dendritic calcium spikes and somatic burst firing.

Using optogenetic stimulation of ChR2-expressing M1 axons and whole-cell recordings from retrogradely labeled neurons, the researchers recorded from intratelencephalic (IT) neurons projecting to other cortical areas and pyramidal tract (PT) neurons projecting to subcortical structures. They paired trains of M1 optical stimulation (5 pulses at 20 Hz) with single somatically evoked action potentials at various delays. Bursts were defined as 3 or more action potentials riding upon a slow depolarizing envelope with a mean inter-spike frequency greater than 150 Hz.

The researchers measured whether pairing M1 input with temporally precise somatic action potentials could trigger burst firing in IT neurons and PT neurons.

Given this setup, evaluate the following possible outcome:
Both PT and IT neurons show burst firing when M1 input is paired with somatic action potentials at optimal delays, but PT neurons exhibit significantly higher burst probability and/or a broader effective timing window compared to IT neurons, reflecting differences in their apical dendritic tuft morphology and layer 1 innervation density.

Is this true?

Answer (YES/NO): NO